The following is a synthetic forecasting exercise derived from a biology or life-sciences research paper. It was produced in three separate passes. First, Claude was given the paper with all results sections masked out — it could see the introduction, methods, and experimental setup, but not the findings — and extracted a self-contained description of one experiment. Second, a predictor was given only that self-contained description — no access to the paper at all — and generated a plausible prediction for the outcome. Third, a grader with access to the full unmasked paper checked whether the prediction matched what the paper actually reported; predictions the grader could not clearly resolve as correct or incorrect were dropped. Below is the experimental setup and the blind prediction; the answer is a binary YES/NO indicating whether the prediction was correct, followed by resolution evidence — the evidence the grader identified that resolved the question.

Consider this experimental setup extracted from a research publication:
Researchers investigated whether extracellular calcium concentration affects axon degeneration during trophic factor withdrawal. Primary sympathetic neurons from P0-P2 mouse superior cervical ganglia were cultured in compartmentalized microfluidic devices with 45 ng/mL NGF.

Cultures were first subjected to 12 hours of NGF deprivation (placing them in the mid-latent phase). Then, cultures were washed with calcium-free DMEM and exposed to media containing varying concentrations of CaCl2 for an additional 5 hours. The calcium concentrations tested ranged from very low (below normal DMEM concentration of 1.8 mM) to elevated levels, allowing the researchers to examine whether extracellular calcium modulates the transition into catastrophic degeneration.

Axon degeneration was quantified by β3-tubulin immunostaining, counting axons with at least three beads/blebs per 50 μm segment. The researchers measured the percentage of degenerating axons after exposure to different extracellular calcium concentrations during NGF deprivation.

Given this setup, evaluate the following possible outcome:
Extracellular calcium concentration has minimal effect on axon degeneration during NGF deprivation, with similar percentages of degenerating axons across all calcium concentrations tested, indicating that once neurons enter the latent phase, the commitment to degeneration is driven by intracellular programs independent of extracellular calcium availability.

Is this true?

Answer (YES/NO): NO